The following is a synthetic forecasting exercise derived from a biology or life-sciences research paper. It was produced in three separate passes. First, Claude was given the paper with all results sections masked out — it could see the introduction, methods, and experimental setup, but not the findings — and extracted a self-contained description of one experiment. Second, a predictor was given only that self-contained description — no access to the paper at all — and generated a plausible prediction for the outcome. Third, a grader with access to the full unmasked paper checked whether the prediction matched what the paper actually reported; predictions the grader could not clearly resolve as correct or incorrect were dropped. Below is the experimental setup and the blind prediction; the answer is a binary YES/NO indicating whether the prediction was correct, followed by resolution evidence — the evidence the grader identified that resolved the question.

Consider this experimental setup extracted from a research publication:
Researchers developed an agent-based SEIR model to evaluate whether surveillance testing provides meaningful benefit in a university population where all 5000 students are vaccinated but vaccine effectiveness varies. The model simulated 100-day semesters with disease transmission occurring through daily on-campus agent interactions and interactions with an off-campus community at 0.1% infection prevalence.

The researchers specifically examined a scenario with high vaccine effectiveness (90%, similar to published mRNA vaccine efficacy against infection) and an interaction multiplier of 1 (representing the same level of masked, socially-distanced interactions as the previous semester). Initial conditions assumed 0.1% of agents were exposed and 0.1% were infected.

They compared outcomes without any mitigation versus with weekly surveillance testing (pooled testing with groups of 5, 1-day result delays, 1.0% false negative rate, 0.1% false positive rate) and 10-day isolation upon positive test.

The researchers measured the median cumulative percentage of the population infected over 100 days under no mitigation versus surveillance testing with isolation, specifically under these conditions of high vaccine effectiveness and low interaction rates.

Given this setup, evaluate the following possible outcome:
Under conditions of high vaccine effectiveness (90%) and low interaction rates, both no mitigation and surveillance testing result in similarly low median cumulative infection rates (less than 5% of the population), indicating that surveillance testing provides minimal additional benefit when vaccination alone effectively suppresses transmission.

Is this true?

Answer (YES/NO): YES